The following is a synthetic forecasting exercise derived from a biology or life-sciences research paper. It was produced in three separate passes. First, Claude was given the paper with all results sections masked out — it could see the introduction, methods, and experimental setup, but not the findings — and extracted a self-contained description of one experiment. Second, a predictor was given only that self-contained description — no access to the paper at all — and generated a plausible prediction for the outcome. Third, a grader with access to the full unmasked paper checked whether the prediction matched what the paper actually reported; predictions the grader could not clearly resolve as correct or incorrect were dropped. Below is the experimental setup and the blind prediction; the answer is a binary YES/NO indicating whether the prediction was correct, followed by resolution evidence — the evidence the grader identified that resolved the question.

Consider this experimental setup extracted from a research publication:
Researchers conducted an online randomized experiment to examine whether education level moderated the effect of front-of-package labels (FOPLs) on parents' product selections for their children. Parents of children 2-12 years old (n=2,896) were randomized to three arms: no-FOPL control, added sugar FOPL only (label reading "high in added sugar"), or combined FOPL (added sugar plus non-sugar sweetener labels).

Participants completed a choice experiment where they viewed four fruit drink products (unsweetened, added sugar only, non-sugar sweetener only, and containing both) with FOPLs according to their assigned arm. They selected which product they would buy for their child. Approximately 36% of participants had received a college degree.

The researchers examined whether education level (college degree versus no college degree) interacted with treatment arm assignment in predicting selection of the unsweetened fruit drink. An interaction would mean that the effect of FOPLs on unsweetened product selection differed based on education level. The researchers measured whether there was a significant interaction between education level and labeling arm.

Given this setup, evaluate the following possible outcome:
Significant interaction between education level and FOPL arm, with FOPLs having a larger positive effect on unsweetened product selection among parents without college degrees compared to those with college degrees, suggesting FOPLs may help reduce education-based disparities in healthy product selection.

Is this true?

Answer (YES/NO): YES